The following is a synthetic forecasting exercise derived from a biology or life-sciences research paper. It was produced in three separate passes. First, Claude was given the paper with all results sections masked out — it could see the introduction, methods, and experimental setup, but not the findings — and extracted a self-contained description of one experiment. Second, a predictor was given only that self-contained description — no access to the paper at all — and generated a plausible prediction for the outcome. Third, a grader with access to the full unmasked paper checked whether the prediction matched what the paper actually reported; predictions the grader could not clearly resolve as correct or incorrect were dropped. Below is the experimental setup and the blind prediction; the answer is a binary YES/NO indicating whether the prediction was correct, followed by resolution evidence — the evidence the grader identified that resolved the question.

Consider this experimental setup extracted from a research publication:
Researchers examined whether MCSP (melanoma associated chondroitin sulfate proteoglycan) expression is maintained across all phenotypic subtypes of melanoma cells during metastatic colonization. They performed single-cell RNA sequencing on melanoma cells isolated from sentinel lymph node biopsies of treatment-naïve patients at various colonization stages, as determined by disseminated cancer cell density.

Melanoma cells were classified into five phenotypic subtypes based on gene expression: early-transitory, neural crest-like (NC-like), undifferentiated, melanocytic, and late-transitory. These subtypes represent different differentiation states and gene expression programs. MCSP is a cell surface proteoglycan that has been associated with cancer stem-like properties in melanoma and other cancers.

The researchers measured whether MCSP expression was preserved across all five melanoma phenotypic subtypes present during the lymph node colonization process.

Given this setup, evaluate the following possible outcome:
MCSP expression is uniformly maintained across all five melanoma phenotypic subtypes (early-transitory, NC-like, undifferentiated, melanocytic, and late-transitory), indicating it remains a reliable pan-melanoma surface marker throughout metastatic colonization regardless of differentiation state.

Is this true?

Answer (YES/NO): YES